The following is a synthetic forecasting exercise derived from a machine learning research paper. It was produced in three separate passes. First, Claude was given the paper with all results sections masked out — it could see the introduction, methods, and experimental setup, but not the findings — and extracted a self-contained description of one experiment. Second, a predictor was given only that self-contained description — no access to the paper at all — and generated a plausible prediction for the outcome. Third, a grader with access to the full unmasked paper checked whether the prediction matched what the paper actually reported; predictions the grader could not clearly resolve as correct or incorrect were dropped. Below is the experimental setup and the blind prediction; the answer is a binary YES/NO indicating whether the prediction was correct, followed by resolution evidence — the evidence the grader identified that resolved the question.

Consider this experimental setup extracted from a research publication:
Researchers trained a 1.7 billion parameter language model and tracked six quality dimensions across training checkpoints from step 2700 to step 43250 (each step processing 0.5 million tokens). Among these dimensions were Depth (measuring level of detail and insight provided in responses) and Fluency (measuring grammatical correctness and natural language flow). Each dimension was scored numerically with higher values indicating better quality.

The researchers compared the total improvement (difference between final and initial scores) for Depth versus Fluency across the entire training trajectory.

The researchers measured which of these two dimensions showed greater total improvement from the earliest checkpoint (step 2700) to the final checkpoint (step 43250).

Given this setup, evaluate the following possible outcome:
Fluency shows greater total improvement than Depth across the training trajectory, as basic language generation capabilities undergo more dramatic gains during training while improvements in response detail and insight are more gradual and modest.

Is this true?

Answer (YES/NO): NO